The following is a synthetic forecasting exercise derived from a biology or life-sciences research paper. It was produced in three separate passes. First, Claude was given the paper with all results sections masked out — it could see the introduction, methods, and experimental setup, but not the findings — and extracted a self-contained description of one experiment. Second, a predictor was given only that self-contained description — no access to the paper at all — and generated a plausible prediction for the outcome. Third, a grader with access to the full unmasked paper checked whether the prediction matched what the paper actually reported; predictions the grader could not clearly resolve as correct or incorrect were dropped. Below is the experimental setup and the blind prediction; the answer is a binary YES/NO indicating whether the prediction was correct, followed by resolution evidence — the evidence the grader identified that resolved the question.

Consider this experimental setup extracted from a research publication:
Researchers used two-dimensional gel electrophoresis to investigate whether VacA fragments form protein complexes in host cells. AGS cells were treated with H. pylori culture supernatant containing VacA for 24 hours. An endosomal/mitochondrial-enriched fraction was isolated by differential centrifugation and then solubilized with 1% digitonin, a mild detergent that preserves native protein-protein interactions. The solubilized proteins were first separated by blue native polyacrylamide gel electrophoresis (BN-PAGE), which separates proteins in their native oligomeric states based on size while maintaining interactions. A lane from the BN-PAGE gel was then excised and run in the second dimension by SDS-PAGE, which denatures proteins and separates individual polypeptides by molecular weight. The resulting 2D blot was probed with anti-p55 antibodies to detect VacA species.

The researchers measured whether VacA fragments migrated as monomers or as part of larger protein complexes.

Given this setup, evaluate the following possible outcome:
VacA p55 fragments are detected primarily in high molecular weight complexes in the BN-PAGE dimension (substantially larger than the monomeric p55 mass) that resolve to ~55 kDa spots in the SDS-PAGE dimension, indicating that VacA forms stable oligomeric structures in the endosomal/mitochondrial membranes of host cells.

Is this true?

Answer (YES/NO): NO